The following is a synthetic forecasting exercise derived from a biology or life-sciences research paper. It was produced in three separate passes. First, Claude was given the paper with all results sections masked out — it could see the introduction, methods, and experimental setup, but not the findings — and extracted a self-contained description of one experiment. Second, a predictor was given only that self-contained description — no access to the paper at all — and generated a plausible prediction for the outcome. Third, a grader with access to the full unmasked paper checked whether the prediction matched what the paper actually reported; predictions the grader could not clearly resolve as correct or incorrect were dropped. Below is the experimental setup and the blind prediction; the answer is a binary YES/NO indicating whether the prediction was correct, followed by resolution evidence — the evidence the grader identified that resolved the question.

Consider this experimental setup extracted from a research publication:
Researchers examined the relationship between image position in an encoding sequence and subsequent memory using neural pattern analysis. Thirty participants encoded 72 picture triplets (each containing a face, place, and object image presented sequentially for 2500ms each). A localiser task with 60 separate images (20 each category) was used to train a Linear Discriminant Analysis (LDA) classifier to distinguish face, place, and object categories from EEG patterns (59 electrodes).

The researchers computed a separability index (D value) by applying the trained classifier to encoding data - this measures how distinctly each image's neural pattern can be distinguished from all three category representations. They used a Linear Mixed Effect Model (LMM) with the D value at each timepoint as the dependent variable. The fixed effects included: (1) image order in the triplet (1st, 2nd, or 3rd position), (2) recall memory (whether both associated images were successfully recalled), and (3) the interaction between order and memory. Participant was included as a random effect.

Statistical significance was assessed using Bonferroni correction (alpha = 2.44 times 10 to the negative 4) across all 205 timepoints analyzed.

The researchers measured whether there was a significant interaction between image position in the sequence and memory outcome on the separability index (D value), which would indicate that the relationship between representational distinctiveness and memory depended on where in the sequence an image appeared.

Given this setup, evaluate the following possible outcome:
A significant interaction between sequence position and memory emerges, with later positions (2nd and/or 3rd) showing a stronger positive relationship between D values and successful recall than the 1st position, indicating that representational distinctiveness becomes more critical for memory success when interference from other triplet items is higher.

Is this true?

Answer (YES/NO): NO